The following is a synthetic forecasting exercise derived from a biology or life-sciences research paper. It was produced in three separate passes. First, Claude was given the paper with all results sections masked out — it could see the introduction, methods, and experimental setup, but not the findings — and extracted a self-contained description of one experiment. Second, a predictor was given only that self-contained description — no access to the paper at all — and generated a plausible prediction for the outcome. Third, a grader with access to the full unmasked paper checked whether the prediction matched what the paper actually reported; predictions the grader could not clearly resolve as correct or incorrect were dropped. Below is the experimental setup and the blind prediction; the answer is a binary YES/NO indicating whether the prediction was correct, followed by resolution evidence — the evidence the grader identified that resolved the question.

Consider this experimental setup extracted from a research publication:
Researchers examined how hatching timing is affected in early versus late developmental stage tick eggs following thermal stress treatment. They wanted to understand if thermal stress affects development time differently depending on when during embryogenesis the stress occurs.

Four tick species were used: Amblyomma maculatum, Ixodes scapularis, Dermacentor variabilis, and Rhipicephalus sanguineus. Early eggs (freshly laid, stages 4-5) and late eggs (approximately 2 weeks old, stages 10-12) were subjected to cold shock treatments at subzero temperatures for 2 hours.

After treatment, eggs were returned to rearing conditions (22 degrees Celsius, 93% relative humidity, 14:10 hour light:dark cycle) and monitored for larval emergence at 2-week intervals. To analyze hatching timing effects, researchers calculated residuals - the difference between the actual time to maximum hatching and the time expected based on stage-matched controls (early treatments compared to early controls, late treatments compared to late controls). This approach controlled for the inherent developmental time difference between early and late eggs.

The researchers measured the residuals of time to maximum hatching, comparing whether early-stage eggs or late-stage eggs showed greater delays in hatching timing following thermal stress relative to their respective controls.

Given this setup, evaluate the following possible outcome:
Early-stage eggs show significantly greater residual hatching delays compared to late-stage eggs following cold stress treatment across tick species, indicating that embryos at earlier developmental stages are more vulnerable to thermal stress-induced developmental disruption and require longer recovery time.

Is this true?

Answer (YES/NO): NO